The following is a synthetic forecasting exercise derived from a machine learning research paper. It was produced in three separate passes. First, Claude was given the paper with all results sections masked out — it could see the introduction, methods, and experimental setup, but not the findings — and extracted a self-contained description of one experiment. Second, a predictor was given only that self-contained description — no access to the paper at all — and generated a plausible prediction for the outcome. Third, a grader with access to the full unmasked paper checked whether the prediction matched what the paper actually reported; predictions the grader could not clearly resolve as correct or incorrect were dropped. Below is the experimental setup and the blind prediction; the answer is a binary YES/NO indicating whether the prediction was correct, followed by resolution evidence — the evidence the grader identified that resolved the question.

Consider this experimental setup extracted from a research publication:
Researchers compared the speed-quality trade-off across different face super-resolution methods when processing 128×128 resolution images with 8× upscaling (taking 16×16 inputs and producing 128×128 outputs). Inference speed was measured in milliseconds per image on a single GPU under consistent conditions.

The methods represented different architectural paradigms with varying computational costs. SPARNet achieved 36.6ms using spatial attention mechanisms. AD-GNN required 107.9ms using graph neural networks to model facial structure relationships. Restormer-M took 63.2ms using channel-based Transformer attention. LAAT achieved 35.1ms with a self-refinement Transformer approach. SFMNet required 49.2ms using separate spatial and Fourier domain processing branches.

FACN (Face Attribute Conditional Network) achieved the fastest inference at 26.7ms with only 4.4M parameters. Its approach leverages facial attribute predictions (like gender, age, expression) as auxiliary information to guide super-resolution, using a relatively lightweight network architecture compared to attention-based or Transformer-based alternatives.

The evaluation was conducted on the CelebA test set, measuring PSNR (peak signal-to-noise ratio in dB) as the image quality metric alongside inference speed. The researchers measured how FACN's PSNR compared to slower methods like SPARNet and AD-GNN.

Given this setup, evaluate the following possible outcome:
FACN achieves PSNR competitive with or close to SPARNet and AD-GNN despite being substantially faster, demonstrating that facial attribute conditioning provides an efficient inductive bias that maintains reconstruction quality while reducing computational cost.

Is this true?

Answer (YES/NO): NO